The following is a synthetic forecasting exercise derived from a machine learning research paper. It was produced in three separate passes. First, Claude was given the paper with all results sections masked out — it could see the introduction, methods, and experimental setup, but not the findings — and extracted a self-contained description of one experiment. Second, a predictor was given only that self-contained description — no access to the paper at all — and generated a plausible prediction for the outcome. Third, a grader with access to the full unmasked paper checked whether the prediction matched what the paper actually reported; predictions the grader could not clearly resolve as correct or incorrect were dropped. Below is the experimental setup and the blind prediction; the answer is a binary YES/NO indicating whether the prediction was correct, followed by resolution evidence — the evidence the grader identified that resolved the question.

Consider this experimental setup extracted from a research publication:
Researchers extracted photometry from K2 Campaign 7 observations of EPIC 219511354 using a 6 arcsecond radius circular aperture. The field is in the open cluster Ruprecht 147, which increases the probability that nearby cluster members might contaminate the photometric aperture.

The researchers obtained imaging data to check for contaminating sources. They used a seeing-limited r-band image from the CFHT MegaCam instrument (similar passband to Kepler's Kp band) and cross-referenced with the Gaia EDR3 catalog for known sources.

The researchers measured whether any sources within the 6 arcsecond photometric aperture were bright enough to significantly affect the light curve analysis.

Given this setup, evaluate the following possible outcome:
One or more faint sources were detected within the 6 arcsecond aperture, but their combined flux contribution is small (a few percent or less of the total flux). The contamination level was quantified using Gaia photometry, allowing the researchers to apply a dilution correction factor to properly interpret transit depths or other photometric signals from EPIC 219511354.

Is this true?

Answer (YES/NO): NO